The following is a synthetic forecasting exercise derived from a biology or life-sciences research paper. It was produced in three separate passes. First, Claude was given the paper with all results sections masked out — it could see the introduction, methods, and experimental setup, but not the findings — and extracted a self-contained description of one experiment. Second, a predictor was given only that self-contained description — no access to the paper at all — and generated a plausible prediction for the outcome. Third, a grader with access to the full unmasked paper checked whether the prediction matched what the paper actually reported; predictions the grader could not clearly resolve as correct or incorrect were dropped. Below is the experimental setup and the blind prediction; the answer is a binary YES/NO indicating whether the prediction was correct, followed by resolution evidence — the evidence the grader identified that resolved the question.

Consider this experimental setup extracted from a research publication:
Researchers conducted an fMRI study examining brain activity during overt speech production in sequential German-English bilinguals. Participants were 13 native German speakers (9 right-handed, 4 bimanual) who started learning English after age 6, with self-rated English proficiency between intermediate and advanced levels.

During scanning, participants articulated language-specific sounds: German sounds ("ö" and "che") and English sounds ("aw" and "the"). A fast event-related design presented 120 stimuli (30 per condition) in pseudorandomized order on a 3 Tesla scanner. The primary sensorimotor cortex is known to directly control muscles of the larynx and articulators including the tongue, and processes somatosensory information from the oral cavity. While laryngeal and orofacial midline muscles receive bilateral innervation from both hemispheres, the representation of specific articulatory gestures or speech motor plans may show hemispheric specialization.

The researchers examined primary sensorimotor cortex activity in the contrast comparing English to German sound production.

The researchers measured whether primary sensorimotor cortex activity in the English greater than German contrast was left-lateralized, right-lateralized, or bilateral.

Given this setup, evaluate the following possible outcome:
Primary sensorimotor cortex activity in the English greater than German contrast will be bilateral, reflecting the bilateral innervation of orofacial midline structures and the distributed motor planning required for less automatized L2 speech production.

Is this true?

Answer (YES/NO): NO